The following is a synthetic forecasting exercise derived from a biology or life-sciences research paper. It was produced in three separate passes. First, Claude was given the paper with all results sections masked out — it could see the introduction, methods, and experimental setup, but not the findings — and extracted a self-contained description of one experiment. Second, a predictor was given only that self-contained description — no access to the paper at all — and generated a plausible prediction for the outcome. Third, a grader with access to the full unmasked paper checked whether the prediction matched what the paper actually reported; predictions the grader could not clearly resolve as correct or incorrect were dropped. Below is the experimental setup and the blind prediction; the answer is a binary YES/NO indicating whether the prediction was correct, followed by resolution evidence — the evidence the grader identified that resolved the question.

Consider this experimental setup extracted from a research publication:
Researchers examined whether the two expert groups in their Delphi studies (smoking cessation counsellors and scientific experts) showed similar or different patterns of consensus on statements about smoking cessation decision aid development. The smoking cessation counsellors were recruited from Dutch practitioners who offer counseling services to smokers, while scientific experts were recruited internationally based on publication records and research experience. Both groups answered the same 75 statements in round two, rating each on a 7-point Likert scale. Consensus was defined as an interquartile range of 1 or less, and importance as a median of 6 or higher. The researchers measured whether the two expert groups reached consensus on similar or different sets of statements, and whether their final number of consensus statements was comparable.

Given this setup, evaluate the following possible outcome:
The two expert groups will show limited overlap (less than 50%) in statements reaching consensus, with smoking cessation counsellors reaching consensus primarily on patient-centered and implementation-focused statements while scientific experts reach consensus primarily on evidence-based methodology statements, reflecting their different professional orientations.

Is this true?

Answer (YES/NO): NO